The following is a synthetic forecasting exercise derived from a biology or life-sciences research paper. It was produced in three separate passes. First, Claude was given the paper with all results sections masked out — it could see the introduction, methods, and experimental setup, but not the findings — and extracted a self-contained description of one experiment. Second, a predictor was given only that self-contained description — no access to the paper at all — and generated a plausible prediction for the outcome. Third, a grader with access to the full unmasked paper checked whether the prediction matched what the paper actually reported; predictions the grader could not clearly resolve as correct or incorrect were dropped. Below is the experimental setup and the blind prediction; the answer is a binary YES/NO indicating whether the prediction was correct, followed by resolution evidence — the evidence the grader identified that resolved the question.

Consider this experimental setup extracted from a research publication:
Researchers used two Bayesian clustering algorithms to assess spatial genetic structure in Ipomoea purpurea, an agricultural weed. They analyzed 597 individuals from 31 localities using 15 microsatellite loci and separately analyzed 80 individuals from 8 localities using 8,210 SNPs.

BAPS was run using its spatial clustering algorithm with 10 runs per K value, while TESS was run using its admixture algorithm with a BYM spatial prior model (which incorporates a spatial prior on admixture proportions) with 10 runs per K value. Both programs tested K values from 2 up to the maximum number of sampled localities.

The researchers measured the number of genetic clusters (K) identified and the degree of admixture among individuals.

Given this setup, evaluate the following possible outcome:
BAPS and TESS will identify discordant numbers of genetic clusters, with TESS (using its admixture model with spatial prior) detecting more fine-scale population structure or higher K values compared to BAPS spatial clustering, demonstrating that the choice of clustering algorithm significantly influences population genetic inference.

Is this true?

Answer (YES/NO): NO